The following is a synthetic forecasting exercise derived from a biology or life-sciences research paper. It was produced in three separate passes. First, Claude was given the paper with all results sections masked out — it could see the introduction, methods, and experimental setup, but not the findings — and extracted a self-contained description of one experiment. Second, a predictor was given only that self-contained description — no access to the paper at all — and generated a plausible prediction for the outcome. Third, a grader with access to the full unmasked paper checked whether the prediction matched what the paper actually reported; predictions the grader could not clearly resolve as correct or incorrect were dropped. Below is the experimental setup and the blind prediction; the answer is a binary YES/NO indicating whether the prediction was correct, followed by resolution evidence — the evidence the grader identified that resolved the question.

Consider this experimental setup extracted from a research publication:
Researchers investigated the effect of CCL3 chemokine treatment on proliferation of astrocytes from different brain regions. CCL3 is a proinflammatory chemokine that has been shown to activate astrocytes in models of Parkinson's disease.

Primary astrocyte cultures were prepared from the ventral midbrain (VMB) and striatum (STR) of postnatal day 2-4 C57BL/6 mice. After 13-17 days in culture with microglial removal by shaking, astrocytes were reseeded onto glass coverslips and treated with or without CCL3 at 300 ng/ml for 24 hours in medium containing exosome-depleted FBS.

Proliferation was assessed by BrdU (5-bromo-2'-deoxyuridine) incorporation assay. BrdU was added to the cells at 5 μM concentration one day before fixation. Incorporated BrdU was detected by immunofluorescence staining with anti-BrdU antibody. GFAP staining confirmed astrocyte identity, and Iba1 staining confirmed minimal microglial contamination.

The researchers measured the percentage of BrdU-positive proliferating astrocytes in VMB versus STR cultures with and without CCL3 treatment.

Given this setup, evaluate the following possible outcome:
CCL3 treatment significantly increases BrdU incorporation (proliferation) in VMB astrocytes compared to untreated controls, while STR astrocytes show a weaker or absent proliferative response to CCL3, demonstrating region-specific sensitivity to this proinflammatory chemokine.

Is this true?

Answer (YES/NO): NO